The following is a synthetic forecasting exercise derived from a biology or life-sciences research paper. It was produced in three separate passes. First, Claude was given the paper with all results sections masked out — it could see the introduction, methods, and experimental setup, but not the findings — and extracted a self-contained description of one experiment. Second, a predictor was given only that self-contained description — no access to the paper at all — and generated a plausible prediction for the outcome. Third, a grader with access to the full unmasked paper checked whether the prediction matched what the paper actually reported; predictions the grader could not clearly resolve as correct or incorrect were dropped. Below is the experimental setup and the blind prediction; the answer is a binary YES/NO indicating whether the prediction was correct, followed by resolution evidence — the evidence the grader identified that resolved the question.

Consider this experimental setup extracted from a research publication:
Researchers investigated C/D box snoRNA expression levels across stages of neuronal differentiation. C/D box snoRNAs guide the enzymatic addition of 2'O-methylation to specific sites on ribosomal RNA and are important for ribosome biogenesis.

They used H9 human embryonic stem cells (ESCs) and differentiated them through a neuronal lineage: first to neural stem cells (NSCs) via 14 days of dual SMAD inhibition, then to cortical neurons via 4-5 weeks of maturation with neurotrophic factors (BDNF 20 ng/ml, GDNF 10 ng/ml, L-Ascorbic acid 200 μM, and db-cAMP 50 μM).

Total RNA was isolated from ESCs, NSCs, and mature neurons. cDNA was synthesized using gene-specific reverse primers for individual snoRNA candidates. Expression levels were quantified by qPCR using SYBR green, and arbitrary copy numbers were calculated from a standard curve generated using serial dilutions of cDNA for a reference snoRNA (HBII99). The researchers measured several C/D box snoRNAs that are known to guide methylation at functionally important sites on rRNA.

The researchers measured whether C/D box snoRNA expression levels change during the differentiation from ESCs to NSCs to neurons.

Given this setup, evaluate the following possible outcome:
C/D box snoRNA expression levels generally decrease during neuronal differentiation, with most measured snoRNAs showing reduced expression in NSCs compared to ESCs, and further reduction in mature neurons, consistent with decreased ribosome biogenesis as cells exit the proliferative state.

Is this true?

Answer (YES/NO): NO